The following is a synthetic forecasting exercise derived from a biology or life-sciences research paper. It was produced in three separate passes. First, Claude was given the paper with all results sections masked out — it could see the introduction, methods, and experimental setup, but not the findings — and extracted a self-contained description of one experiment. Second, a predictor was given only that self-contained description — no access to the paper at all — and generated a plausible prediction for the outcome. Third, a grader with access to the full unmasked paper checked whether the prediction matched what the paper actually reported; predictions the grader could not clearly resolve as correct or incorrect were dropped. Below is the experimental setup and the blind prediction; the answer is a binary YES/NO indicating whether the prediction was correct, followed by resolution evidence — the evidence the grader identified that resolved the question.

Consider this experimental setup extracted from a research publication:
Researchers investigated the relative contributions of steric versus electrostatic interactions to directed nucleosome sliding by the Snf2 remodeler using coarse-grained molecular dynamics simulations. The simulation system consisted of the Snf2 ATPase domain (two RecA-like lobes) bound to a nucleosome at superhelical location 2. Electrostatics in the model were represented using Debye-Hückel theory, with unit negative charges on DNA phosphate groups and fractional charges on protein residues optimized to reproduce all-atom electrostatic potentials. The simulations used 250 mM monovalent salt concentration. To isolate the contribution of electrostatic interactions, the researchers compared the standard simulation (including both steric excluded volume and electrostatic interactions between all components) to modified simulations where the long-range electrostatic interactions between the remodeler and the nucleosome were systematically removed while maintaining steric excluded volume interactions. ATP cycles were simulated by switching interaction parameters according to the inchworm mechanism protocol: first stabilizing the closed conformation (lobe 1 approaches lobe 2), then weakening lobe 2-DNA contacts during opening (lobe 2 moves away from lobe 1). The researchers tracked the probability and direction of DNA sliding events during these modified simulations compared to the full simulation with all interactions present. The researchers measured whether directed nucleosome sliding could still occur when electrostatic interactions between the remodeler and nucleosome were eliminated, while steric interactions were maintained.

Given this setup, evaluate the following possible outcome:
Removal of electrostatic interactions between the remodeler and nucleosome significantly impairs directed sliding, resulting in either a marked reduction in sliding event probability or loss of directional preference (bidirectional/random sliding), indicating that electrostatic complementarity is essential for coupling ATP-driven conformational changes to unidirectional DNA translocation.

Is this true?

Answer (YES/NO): YES